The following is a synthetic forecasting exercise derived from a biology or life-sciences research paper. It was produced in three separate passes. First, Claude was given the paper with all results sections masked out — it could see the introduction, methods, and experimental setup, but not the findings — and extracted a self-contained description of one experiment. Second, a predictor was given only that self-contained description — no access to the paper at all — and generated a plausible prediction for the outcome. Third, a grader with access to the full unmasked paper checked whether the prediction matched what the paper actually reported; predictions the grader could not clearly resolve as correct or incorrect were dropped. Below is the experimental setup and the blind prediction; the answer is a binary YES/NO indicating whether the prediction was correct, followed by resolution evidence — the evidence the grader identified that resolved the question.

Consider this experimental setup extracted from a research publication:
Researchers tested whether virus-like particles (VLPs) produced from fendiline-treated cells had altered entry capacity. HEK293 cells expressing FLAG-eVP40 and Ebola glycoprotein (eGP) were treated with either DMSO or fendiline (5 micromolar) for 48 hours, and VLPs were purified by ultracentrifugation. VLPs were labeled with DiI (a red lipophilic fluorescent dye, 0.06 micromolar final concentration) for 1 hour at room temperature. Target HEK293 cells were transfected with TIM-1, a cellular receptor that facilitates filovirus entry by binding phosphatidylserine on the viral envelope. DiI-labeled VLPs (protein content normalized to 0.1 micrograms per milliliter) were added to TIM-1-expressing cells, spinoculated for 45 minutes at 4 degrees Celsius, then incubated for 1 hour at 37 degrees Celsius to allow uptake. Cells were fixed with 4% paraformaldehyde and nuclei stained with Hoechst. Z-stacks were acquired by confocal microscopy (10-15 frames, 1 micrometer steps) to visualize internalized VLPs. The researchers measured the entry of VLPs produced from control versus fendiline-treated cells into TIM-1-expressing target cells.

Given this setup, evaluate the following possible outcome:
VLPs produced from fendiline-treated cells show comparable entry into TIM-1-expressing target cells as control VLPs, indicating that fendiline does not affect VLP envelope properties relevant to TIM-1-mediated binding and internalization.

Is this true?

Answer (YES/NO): NO